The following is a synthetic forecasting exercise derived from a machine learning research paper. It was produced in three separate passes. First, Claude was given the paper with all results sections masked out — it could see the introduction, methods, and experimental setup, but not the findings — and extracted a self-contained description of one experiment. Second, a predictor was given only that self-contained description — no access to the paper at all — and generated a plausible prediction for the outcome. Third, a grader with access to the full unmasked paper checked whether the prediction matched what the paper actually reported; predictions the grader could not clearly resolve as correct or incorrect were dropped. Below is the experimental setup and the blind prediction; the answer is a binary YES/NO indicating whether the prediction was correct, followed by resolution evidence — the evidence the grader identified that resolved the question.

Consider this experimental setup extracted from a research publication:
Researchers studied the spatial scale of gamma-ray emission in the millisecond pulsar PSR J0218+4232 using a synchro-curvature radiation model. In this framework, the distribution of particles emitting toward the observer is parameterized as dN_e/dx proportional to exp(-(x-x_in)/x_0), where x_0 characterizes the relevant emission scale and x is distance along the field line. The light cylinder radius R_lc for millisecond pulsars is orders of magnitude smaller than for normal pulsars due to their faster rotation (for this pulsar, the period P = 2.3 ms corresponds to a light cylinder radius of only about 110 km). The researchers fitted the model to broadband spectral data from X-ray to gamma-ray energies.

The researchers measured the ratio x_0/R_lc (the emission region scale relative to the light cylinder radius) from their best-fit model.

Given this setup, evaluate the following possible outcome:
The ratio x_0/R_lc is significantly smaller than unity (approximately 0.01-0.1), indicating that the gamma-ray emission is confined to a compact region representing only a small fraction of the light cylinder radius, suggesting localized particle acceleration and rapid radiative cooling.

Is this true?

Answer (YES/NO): NO